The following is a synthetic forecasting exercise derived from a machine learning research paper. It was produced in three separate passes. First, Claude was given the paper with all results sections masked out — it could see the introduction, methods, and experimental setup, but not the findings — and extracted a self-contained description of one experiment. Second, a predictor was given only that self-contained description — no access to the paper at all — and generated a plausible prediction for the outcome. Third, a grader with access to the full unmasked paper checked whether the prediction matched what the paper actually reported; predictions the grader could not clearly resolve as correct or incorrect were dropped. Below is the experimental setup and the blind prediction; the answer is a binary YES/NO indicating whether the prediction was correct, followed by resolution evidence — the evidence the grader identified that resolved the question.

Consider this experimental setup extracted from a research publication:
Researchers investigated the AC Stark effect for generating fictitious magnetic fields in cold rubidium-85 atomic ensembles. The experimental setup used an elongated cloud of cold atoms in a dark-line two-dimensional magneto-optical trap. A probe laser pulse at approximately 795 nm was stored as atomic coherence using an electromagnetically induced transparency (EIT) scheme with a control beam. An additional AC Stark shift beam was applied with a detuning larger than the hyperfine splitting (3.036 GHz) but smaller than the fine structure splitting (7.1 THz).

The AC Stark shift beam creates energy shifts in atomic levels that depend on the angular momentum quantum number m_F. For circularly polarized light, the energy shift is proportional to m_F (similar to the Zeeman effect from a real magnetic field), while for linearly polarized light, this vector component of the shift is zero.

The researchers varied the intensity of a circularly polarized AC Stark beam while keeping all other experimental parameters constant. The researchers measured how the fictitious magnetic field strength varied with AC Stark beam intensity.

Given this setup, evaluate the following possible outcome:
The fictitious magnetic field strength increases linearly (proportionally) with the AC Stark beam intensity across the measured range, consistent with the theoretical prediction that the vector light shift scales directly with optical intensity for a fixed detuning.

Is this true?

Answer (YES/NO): YES